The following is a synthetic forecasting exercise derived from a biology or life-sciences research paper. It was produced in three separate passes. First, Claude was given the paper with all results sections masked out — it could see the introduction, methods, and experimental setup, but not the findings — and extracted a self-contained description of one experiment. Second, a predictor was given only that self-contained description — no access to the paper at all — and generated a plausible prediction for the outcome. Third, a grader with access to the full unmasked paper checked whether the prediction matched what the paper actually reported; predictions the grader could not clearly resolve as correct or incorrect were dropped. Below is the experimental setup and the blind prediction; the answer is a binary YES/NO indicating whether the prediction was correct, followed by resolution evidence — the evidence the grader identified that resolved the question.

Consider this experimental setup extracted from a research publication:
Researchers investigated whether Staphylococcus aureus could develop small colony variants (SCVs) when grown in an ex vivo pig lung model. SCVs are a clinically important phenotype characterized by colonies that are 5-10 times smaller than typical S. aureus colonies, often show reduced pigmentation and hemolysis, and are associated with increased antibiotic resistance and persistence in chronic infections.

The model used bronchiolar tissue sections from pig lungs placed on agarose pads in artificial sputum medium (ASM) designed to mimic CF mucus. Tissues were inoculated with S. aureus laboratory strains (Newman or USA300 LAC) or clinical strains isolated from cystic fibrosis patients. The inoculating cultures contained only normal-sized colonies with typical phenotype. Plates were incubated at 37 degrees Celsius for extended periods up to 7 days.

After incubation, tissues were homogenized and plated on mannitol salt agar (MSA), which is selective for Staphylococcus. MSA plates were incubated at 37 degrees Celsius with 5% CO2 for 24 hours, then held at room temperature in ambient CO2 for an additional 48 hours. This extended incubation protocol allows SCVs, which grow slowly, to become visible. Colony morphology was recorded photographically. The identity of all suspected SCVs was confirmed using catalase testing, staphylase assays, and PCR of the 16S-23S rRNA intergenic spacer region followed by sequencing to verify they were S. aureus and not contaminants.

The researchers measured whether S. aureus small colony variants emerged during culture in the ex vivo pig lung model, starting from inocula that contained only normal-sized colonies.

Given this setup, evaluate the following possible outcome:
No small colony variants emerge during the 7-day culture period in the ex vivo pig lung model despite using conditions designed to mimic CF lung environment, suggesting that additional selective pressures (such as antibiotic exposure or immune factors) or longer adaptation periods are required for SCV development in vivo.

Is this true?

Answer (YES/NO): NO